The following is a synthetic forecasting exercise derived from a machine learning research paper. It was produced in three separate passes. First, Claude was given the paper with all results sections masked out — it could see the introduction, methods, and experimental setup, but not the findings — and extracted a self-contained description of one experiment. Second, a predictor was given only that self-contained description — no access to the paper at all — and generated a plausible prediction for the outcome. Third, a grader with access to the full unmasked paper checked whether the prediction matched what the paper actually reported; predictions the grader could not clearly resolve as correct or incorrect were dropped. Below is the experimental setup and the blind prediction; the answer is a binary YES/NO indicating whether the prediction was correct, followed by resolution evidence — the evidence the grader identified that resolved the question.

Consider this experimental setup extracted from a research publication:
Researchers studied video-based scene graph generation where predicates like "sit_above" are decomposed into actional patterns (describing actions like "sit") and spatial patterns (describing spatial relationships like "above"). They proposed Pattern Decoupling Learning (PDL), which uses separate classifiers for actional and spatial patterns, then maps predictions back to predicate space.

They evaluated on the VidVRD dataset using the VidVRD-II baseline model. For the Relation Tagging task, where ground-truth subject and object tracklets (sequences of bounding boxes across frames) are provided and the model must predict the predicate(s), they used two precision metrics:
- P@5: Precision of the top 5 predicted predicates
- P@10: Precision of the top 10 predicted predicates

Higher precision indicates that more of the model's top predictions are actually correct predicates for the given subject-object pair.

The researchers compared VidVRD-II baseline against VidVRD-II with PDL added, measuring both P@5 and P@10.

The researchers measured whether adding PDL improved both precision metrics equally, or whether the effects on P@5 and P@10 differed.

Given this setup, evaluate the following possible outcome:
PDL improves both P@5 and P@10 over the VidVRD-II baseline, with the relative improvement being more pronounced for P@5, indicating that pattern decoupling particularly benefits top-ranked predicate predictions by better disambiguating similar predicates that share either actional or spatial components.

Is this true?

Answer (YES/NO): NO